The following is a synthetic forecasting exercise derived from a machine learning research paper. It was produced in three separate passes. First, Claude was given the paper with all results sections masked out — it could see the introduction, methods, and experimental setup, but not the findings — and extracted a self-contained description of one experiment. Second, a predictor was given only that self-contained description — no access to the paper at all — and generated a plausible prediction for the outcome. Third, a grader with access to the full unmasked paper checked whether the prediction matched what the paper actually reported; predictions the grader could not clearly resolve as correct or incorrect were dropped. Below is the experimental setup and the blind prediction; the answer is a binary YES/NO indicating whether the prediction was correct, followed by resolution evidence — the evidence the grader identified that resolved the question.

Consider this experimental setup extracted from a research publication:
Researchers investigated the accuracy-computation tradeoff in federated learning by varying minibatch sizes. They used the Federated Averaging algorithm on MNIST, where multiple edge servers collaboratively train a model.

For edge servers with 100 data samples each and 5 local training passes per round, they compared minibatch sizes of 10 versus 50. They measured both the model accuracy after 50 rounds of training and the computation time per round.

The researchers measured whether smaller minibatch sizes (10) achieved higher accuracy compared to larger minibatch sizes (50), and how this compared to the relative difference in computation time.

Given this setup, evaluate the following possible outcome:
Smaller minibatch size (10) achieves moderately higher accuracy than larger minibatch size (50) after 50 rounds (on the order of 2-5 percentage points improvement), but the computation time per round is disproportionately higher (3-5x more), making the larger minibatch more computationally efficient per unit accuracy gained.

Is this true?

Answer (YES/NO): NO